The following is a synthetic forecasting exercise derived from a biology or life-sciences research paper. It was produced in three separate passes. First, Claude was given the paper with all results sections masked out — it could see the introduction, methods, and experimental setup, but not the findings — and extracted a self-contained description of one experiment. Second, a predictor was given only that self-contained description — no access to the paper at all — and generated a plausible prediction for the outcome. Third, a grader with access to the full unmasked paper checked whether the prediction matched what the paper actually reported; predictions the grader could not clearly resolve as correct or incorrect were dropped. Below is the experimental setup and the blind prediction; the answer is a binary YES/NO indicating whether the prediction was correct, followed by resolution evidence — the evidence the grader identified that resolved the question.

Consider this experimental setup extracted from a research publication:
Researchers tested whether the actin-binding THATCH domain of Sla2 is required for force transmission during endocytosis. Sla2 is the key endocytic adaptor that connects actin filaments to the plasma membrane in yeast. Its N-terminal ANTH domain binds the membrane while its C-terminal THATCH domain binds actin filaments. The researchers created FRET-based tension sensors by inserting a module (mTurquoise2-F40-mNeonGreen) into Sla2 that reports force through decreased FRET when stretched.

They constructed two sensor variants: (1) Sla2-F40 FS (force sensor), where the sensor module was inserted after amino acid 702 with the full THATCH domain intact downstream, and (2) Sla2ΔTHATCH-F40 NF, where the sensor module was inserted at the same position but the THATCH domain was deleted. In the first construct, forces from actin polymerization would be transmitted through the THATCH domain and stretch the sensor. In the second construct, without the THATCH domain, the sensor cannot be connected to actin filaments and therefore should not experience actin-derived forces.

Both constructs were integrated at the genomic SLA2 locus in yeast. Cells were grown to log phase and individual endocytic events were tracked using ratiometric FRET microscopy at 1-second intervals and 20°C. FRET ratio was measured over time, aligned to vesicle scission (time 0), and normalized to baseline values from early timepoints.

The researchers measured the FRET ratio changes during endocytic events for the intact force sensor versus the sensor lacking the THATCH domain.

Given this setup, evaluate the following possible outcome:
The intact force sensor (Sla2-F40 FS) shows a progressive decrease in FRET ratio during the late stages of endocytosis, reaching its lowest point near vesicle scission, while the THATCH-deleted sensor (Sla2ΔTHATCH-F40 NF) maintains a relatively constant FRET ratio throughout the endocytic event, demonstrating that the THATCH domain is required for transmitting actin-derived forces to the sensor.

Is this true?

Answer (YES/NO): YES